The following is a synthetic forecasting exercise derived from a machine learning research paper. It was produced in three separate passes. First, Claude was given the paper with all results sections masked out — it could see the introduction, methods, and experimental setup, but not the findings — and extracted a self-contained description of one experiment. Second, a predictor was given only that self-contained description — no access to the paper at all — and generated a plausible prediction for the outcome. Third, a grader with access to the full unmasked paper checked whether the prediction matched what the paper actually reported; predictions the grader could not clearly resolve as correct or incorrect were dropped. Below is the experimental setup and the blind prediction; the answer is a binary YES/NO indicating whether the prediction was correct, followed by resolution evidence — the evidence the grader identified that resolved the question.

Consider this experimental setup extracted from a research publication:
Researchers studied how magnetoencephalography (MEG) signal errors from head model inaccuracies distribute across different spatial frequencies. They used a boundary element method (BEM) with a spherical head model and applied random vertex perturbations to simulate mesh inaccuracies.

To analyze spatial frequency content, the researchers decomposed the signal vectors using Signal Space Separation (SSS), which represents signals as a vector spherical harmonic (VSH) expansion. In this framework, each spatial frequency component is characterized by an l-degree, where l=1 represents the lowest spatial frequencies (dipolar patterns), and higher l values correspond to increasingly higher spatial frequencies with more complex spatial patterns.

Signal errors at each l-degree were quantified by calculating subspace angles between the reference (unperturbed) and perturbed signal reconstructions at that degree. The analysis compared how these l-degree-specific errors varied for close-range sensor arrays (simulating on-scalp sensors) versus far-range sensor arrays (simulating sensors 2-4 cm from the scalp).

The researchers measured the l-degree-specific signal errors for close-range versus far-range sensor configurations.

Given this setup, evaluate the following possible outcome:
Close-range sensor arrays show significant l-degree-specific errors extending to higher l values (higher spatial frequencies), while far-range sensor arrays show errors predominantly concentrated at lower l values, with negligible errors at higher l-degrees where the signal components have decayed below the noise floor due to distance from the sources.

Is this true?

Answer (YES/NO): NO